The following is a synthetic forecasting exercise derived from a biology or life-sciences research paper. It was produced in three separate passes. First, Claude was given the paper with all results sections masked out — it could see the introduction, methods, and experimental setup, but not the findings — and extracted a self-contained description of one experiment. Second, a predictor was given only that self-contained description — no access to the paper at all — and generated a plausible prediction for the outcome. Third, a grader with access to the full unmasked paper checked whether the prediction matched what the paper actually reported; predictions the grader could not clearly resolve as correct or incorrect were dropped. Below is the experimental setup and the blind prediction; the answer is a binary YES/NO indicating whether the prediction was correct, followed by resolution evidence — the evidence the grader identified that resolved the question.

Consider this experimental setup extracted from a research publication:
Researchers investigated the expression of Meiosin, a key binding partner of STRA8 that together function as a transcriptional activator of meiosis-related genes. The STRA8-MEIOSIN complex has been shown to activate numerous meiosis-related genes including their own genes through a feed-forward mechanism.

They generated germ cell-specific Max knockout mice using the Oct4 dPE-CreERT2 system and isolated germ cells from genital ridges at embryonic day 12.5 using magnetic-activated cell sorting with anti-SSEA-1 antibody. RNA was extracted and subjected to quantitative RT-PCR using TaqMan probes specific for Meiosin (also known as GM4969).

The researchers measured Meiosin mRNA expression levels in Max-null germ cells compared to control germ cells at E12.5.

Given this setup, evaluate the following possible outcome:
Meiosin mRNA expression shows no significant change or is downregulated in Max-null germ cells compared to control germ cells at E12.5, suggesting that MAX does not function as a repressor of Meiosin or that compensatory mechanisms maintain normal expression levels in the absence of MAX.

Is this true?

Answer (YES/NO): NO